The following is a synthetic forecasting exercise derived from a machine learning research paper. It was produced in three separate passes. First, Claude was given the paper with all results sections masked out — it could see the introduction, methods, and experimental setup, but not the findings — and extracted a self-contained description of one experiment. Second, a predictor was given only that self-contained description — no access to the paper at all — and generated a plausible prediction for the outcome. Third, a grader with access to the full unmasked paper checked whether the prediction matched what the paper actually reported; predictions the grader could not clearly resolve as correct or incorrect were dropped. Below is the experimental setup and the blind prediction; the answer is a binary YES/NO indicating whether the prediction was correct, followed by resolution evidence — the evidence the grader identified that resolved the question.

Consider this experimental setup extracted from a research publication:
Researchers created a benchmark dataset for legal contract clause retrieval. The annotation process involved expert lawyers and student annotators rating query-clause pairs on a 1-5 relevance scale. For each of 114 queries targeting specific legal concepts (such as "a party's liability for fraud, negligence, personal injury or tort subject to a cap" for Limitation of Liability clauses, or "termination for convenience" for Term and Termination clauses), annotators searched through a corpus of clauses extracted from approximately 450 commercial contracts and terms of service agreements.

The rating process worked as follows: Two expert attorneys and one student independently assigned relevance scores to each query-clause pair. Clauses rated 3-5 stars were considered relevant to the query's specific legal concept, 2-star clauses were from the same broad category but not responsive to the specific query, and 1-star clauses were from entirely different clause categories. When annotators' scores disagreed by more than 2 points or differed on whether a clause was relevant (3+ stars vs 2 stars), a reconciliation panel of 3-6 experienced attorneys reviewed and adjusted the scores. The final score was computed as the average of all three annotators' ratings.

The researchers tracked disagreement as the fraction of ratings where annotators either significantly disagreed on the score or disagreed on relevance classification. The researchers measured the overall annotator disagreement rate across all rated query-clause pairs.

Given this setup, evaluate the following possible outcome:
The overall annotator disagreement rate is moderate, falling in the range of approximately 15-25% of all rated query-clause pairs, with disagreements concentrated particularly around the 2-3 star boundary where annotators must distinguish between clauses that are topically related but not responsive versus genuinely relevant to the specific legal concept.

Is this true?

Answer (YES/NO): YES